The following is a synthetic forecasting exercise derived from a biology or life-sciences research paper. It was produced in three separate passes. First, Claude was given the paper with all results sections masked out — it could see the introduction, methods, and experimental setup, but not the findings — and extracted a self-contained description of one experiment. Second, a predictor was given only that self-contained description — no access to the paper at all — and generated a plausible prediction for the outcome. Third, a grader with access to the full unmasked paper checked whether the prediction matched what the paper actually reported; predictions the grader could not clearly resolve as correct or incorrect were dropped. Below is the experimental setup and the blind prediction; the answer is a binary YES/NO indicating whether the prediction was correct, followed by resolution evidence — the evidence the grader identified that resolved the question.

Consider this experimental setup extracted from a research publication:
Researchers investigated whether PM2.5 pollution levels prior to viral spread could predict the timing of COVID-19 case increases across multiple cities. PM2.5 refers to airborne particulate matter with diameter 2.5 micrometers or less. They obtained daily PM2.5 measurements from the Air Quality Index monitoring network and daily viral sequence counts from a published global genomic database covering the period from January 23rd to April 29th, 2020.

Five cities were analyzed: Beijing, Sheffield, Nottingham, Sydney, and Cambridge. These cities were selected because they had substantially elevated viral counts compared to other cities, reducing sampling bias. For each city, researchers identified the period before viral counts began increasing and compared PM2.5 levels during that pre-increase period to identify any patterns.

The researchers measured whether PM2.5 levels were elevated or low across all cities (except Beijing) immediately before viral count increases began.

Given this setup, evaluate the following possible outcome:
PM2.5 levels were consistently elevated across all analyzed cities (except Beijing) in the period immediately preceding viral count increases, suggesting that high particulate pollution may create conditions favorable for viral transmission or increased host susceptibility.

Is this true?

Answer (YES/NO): NO